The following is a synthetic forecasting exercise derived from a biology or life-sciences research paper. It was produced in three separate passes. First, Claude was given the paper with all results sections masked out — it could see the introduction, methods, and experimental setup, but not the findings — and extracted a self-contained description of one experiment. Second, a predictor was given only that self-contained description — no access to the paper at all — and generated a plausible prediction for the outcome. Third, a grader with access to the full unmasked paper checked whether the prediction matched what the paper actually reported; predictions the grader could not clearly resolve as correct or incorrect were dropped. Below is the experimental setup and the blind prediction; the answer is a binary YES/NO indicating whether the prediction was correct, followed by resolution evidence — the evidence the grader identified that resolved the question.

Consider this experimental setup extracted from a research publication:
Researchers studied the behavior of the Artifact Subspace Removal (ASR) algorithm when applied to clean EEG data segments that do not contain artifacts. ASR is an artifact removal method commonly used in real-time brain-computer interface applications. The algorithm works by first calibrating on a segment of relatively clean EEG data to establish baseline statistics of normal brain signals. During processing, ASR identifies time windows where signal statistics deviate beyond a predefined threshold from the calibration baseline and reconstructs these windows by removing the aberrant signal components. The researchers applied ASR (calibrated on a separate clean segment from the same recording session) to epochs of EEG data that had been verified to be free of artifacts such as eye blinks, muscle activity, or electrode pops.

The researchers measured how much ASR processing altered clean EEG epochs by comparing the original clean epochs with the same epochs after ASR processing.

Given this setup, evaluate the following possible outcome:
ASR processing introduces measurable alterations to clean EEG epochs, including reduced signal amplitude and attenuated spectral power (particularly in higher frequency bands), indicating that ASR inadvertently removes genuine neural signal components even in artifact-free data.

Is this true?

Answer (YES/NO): NO